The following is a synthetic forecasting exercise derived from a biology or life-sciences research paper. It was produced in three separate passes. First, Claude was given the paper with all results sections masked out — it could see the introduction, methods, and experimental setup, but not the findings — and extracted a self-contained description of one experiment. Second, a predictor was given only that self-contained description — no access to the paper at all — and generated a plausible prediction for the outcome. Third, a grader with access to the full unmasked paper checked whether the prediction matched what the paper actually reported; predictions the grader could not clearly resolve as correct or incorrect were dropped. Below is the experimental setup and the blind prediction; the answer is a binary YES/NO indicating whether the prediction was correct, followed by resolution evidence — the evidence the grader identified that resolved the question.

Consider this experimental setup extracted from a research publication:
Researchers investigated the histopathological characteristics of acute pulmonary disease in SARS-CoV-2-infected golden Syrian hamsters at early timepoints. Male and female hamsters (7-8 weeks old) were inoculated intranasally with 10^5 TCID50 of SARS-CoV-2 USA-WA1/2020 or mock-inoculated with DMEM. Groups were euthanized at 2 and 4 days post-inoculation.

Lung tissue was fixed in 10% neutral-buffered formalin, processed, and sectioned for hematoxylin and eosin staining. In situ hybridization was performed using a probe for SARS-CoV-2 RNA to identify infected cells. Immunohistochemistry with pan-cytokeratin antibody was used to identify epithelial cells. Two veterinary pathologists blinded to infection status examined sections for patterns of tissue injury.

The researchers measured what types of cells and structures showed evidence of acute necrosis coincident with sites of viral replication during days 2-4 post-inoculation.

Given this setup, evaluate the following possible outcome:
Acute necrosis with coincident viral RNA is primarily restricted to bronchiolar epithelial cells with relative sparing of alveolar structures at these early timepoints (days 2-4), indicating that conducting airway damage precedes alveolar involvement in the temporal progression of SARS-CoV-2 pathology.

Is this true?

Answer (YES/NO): NO